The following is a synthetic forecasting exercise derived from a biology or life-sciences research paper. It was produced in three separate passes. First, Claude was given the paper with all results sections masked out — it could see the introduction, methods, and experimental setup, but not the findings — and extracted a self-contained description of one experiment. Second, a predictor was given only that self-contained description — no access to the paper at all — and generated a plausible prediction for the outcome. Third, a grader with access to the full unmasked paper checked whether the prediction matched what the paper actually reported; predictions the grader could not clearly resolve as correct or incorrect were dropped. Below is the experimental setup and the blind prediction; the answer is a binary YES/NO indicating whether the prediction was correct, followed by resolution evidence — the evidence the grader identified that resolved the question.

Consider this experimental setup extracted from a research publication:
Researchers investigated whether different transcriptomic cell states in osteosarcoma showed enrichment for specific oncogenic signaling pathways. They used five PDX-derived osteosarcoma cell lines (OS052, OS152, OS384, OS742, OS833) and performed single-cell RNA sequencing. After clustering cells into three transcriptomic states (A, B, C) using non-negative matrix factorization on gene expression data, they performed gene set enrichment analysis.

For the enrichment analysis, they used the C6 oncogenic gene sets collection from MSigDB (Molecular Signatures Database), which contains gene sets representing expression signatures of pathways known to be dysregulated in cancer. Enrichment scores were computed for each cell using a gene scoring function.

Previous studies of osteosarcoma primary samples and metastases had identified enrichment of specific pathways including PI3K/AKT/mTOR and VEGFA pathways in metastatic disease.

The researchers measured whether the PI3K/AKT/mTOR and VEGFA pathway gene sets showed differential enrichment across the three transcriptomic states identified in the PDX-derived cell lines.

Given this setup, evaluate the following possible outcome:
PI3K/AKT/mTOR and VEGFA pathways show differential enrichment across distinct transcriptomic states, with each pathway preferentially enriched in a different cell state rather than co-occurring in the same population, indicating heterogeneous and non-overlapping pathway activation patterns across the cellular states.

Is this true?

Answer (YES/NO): NO